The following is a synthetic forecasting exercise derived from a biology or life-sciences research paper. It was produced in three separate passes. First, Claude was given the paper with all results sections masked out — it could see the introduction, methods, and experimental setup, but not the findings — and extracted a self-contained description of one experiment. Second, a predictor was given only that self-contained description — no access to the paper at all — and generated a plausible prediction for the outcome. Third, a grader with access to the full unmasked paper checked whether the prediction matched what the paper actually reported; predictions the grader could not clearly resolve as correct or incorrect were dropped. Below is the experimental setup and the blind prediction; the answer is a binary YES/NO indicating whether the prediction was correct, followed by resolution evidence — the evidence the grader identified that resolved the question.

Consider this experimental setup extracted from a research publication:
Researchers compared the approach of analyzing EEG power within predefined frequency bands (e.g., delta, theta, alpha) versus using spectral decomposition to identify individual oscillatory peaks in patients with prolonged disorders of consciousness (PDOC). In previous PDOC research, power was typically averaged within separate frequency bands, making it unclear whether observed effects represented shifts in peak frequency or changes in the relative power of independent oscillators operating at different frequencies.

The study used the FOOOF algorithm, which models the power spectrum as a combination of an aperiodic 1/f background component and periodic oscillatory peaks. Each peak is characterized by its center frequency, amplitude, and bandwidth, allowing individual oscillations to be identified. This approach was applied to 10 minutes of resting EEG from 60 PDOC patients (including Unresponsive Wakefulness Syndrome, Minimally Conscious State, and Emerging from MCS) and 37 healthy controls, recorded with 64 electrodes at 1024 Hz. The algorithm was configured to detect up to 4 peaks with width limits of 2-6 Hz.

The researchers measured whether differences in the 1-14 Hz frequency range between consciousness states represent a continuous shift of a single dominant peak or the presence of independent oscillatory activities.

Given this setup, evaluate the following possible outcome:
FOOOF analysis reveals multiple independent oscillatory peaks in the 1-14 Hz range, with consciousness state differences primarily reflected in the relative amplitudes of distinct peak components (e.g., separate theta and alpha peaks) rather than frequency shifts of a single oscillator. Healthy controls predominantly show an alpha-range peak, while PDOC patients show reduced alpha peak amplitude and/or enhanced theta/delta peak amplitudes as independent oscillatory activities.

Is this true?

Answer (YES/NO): NO